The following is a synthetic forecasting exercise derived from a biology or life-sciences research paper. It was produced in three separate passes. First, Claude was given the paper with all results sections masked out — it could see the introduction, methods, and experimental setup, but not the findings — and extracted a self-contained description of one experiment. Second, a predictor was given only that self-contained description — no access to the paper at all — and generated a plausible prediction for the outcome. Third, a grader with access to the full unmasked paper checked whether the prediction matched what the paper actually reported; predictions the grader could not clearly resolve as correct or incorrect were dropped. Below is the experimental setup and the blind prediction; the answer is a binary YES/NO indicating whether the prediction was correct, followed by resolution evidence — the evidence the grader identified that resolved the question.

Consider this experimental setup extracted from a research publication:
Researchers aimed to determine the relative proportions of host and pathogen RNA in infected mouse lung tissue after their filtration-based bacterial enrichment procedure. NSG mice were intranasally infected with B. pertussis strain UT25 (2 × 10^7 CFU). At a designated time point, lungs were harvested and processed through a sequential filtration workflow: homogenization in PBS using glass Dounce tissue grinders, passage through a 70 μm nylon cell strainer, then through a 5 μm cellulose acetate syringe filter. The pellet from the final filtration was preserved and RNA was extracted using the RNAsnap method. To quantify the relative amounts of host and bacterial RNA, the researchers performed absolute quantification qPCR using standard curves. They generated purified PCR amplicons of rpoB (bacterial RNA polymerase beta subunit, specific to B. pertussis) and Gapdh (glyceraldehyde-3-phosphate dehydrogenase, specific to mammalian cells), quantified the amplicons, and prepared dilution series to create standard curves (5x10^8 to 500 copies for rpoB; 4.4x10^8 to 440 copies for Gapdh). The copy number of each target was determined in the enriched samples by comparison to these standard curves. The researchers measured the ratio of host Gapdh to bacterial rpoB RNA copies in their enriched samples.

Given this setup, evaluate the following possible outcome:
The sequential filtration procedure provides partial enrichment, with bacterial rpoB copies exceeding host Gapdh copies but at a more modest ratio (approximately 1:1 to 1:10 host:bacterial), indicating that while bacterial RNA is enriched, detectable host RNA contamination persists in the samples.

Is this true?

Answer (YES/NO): NO